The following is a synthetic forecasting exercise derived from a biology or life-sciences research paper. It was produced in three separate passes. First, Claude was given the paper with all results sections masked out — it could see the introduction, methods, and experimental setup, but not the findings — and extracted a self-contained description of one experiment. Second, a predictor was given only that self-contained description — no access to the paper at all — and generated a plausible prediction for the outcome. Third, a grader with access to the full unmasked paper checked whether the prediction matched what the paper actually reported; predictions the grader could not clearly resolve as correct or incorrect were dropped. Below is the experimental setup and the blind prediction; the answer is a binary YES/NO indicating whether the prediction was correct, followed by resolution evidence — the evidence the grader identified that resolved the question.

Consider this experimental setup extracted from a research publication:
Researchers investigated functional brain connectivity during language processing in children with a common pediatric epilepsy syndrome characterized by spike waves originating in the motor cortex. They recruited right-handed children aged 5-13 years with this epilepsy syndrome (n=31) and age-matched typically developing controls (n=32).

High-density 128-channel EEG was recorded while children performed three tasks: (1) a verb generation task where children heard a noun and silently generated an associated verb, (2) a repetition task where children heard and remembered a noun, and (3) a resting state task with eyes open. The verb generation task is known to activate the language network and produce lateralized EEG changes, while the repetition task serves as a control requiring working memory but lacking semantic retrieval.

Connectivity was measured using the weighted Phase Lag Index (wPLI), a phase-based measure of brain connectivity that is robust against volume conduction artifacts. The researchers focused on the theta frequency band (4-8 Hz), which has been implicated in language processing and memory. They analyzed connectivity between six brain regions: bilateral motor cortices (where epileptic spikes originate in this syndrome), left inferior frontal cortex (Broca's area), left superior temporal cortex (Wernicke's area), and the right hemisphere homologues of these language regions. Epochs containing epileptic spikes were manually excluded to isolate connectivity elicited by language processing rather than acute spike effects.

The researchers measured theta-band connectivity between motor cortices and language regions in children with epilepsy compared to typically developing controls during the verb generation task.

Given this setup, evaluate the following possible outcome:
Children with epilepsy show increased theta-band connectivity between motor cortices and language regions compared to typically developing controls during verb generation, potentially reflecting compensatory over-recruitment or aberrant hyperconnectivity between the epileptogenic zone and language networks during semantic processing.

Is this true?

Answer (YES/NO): YES